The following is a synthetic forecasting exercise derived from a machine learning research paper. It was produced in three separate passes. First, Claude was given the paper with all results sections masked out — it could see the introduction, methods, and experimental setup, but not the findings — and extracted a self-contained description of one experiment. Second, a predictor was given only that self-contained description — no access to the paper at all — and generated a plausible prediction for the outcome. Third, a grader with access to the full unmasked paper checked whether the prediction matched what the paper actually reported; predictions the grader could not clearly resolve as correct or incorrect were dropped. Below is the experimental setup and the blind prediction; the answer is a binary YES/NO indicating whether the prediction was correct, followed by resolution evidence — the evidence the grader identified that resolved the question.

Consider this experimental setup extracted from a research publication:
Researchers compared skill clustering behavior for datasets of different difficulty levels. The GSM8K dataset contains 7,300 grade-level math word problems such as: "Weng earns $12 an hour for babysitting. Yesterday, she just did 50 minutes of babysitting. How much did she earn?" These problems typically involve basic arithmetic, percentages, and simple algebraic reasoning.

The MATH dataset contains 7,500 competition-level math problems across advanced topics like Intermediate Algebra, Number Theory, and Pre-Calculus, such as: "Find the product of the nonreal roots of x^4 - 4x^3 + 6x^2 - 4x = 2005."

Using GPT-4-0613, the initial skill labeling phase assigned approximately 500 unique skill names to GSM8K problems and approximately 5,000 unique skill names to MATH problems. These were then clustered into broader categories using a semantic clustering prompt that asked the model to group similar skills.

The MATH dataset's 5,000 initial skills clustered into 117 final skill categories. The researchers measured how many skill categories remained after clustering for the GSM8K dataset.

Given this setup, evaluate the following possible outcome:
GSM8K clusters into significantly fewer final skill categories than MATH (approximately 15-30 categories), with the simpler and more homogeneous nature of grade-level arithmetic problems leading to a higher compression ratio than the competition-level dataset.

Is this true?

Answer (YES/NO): NO